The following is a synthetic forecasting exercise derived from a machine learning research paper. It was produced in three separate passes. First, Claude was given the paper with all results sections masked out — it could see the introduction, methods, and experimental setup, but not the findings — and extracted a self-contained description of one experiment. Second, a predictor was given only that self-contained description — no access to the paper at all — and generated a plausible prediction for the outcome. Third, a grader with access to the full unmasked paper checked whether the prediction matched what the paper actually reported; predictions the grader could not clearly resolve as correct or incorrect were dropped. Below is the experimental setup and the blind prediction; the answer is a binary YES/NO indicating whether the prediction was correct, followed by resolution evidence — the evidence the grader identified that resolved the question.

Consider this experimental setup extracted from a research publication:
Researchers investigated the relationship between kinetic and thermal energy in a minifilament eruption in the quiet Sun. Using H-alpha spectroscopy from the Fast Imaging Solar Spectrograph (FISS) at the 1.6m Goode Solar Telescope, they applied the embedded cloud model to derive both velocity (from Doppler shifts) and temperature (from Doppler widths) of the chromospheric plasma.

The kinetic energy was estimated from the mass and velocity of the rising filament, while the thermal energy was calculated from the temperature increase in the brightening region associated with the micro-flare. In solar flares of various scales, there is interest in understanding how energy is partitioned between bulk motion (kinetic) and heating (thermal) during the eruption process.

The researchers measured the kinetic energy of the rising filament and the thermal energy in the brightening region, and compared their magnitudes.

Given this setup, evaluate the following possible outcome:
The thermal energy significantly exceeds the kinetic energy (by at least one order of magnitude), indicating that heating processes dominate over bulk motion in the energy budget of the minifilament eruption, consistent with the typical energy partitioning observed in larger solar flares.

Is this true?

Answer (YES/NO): NO